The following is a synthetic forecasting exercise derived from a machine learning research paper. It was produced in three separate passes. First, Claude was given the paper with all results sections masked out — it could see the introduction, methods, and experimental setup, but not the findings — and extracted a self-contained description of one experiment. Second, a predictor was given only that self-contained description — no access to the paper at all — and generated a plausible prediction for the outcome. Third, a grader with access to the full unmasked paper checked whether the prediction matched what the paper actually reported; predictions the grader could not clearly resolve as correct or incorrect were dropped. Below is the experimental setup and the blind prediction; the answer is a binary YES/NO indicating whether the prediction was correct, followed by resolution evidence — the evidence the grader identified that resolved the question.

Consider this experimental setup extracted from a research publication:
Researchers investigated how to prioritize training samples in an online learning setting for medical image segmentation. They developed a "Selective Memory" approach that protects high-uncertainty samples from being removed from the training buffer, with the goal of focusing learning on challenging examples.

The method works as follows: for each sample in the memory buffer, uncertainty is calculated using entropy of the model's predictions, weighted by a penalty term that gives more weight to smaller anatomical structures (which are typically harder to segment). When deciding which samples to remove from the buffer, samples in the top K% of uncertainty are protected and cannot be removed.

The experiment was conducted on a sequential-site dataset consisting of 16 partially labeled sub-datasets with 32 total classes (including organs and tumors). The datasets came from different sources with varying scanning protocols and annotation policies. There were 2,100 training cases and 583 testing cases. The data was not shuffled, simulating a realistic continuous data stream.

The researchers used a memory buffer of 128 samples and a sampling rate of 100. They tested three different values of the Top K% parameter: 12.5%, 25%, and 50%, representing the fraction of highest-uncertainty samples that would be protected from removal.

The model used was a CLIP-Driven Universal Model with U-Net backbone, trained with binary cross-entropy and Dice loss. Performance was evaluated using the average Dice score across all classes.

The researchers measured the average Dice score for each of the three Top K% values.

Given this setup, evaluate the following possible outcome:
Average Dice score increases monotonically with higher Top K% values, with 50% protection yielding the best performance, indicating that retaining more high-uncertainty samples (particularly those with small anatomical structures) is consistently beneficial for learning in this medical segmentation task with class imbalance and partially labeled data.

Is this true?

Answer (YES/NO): NO